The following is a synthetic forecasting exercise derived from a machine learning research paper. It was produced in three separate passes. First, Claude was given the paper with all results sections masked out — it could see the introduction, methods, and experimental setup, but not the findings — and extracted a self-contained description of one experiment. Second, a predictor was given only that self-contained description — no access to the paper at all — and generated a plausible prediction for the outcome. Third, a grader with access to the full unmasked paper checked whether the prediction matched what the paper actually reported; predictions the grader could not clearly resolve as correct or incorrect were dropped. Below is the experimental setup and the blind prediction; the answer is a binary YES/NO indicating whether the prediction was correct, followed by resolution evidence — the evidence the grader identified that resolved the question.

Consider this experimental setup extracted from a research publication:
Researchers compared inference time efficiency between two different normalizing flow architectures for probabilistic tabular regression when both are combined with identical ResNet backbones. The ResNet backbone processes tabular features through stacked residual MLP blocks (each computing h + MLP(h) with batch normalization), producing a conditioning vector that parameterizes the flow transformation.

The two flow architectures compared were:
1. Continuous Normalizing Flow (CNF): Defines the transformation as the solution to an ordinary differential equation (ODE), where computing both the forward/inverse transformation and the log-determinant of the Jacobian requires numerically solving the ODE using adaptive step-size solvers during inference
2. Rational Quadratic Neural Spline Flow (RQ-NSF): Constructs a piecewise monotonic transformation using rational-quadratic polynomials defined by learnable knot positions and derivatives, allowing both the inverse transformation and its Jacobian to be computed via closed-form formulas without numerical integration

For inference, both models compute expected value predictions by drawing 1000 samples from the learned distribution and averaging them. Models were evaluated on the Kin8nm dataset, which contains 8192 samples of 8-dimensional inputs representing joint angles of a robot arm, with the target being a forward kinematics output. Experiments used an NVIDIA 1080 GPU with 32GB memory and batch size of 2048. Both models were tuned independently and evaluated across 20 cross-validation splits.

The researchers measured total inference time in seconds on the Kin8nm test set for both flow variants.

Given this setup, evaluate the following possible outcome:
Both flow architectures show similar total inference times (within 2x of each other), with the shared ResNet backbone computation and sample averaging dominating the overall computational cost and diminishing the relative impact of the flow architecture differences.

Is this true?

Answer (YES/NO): NO